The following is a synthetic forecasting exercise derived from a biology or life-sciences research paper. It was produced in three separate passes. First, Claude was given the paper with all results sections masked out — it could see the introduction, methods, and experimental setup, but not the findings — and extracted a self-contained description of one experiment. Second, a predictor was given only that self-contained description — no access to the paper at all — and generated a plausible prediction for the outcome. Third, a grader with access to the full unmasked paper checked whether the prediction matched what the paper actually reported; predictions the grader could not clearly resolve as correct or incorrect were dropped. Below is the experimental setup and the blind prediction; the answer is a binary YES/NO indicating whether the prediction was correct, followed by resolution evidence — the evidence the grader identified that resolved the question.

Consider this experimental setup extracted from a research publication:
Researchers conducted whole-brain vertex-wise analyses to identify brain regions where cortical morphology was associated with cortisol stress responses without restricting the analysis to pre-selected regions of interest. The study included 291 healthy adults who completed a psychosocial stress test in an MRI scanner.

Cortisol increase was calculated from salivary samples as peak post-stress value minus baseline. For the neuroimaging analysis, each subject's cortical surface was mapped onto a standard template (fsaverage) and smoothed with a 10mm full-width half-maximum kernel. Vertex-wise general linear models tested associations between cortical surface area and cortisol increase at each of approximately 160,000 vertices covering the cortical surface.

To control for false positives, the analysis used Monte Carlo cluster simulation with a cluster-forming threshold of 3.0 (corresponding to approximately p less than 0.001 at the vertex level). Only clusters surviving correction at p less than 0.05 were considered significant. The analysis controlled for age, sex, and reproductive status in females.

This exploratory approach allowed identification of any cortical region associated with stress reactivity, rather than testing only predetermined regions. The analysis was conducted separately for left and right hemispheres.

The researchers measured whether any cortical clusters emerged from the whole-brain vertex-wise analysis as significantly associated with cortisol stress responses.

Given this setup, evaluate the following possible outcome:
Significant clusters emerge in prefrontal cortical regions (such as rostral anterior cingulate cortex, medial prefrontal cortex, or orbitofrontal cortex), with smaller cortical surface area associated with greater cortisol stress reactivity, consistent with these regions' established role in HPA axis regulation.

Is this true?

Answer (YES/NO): NO